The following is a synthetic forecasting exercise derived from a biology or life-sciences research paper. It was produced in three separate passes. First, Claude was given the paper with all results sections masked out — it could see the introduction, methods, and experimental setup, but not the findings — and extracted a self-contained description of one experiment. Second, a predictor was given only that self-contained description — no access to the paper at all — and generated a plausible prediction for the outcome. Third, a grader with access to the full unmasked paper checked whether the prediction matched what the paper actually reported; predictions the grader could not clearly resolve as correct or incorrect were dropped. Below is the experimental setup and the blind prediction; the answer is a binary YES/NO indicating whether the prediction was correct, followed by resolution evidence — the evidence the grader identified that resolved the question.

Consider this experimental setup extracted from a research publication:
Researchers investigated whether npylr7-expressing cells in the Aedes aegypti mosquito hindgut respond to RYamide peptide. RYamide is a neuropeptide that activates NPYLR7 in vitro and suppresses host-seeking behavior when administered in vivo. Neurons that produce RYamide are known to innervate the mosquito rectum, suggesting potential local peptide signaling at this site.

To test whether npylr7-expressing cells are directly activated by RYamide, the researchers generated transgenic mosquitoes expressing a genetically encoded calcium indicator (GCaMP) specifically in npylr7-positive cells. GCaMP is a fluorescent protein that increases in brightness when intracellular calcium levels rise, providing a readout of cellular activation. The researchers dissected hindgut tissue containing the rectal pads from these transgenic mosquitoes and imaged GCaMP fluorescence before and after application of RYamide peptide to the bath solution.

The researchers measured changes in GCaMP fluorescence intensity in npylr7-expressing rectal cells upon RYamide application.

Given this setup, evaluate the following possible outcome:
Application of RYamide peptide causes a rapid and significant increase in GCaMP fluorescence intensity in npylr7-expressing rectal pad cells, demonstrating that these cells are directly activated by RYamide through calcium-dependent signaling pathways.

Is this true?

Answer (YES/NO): YES